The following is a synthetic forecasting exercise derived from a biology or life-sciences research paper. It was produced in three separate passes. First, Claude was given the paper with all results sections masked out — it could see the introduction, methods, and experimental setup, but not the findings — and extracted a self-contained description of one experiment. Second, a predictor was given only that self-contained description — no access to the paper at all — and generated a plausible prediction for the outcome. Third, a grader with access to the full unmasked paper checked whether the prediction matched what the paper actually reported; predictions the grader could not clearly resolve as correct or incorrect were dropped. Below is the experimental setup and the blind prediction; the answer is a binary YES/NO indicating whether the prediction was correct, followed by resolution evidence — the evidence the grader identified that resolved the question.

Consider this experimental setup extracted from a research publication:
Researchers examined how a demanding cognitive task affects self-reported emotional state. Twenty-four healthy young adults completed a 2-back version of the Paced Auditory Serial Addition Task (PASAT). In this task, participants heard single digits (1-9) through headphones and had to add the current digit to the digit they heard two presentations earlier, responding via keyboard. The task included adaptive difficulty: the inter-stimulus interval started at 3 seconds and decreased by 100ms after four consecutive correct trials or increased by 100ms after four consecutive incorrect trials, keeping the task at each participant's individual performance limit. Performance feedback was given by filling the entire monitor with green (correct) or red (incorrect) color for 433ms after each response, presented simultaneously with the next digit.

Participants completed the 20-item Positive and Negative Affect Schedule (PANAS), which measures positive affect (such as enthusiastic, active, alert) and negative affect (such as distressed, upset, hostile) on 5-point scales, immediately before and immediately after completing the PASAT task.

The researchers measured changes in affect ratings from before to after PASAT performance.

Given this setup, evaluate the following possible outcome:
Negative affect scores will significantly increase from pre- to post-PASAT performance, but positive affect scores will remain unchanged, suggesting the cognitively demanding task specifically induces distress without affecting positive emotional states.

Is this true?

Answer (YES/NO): NO